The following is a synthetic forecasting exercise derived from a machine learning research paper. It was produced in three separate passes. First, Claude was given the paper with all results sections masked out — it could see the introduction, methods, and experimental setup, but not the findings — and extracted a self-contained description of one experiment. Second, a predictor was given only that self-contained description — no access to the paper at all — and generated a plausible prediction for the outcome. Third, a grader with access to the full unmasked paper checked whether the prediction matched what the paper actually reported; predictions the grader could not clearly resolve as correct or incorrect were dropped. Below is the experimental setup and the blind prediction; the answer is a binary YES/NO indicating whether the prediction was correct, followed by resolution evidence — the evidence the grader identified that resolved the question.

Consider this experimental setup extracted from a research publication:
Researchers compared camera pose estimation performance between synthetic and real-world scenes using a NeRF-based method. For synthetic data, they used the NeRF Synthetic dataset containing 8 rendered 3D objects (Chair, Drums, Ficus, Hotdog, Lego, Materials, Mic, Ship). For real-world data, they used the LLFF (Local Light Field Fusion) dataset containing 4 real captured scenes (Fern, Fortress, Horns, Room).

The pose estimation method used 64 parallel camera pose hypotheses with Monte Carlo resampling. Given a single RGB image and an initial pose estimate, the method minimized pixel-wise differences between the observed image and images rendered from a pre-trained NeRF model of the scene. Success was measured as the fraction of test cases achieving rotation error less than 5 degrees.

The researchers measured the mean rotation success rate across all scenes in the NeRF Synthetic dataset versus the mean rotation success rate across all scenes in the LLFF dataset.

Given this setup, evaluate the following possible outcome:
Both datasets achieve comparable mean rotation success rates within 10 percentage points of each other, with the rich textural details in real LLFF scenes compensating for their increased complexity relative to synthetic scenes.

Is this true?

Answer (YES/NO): YES